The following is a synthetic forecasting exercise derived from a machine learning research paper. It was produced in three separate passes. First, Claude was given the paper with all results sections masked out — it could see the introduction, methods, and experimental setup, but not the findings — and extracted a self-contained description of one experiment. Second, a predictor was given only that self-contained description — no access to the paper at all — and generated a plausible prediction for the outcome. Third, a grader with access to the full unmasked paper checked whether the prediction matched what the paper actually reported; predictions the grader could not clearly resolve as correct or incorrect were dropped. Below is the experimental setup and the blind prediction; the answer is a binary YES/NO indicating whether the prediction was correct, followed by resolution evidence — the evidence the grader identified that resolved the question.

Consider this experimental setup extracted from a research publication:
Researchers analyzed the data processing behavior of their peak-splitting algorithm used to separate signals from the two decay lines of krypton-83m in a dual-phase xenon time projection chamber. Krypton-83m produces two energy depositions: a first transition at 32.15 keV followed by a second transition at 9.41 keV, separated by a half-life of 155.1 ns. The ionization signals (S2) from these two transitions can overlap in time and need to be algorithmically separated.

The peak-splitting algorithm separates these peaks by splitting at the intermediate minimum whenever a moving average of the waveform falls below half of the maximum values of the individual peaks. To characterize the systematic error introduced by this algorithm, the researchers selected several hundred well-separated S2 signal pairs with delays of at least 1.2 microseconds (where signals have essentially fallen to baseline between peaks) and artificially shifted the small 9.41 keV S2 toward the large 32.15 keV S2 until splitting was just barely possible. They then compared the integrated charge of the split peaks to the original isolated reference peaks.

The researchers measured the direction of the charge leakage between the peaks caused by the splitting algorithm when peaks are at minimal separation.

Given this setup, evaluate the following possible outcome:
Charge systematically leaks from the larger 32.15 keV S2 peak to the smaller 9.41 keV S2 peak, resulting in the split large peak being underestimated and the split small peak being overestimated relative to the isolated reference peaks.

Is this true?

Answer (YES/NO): YES